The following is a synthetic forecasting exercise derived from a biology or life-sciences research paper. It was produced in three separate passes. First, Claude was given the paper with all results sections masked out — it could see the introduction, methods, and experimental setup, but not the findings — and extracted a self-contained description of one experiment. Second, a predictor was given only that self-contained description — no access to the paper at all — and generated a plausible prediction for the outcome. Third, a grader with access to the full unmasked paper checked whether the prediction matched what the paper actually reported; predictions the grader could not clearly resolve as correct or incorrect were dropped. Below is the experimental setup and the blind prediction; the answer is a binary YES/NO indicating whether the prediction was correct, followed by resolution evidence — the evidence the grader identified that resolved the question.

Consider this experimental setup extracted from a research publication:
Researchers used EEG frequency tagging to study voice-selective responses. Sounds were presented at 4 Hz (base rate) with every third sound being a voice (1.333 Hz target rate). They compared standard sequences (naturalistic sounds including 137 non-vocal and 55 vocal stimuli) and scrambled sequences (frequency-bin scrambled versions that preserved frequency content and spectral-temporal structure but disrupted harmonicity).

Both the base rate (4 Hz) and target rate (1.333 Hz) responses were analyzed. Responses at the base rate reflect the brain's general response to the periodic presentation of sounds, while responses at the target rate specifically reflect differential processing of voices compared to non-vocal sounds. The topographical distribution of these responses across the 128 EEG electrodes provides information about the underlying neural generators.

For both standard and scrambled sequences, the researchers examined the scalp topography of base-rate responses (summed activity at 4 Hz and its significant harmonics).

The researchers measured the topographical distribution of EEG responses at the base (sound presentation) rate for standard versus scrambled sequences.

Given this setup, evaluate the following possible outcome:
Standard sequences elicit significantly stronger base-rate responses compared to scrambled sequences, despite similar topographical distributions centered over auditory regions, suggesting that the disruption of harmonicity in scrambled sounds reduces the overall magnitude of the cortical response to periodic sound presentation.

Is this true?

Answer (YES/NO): NO